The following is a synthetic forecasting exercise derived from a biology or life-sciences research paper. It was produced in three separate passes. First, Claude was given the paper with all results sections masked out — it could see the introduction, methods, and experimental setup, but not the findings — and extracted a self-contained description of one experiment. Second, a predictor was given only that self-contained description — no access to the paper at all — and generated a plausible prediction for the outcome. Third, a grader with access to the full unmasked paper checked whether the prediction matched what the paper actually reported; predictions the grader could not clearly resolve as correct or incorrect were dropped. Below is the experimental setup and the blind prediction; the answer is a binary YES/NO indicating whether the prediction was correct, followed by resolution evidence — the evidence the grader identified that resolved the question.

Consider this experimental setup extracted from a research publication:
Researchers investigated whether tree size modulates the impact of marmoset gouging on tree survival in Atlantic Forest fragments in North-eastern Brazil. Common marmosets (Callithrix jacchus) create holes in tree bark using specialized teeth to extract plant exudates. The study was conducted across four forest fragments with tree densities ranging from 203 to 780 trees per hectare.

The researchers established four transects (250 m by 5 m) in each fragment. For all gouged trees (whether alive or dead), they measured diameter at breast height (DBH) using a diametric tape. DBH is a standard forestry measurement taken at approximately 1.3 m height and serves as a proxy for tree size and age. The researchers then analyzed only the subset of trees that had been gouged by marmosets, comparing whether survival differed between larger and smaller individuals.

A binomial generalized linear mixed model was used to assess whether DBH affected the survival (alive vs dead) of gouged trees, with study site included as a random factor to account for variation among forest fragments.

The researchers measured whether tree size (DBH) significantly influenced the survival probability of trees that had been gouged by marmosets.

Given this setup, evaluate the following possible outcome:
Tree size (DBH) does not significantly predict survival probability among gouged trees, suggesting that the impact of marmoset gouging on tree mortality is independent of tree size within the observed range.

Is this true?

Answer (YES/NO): NO